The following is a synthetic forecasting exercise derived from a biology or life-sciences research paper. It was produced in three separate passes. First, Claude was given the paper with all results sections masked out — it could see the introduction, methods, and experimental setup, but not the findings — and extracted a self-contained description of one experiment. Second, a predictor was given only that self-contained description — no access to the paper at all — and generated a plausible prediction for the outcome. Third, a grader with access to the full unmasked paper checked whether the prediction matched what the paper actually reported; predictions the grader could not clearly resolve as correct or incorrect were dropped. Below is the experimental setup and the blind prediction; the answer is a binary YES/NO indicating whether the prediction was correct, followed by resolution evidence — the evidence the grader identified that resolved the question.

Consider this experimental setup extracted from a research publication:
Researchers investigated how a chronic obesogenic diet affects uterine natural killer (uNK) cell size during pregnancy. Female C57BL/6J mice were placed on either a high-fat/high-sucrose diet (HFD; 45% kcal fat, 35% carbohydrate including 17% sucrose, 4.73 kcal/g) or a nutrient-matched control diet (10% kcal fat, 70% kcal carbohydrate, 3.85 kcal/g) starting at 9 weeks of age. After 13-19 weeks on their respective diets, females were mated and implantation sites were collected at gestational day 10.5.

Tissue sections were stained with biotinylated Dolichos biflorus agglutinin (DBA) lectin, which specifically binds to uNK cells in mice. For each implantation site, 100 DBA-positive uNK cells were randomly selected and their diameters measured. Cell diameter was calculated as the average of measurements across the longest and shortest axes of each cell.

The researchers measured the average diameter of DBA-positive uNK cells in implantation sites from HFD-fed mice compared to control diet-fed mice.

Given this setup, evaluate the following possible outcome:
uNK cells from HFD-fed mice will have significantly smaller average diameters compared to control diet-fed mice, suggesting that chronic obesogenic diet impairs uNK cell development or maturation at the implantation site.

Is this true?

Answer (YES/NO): NO